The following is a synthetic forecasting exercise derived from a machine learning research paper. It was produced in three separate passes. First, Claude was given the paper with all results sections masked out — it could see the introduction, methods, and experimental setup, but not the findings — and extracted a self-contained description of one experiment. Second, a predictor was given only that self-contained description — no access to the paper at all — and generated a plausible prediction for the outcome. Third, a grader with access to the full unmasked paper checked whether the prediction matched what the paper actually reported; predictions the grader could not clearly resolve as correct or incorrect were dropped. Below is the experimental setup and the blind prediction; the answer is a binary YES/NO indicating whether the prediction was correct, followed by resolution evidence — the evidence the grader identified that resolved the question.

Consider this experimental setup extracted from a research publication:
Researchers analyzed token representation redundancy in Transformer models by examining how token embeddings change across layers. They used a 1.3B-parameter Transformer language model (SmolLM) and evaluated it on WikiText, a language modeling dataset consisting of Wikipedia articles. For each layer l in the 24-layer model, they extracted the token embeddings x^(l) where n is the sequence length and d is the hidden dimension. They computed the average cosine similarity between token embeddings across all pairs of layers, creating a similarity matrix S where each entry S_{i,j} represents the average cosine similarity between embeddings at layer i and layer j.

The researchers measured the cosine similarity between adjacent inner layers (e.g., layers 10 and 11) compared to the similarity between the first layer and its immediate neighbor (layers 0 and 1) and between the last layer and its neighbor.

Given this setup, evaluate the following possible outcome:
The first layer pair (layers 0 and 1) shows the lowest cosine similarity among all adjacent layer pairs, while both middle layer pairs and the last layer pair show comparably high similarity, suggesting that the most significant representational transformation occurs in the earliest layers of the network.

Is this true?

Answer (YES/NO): NO